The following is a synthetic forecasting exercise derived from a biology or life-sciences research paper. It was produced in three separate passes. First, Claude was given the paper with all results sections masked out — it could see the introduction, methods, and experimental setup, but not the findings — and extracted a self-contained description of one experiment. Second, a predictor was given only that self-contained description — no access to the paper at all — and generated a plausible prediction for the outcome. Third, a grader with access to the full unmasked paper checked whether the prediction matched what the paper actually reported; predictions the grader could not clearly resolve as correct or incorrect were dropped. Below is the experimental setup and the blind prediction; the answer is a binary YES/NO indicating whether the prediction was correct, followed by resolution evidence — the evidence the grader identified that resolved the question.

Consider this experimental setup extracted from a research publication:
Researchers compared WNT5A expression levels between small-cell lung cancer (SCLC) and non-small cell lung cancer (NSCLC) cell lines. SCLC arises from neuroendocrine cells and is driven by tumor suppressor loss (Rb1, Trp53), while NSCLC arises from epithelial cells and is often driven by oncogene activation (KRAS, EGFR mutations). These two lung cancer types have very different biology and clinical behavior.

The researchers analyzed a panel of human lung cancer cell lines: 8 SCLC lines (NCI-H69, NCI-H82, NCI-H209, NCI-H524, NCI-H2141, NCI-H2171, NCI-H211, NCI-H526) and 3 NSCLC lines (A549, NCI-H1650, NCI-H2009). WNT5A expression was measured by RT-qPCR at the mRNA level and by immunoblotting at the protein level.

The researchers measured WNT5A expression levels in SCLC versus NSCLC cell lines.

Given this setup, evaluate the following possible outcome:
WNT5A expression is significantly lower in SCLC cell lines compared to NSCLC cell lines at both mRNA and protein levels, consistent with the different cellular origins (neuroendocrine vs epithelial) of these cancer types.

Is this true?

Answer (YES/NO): NO